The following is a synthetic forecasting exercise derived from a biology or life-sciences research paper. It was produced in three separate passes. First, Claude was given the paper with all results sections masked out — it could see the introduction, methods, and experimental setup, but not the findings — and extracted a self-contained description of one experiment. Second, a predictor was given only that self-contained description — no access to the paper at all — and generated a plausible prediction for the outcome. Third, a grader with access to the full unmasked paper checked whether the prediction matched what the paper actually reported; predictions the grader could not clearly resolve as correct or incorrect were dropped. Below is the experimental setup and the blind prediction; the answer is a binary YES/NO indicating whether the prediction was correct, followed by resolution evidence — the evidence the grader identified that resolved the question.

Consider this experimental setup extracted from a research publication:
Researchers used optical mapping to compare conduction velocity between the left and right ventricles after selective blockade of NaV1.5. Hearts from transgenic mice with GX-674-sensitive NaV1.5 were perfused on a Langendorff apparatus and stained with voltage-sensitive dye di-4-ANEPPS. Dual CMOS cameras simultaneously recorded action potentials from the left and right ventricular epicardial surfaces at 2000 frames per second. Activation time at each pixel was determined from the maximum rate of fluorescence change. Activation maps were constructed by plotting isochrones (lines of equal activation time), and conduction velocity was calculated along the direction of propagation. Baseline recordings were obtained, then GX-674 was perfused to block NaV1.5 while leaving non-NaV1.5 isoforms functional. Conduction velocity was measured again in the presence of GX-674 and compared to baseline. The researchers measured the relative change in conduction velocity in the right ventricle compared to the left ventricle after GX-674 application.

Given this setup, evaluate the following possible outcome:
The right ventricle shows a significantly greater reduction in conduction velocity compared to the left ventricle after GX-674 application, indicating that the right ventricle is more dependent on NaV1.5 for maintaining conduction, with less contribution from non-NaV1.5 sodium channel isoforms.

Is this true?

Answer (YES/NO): NO